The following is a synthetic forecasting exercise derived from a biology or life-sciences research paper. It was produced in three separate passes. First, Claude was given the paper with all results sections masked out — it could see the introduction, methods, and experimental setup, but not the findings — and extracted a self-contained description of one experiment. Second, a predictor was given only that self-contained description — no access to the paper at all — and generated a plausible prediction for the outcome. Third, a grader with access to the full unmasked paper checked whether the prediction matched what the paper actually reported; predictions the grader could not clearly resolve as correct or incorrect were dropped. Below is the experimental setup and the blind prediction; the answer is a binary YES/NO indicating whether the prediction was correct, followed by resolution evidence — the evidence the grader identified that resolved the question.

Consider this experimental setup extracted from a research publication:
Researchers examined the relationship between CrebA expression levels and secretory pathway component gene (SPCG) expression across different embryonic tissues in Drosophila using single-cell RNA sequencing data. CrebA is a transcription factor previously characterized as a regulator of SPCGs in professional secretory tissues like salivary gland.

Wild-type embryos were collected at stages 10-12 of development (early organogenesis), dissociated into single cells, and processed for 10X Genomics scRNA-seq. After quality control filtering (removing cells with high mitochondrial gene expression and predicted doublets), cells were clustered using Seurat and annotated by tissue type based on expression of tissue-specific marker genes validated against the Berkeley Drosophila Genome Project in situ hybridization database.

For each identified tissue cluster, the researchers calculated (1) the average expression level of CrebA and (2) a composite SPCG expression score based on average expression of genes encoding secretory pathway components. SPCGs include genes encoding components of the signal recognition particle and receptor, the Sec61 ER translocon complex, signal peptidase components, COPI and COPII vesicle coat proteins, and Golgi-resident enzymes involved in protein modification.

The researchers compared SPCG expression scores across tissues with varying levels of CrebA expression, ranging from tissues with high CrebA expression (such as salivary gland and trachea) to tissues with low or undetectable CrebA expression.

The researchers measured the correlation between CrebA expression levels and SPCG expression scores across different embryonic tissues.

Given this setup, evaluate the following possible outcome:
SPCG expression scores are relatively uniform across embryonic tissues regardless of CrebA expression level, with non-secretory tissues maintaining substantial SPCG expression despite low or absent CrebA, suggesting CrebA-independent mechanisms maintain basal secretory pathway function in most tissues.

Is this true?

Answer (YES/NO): NO